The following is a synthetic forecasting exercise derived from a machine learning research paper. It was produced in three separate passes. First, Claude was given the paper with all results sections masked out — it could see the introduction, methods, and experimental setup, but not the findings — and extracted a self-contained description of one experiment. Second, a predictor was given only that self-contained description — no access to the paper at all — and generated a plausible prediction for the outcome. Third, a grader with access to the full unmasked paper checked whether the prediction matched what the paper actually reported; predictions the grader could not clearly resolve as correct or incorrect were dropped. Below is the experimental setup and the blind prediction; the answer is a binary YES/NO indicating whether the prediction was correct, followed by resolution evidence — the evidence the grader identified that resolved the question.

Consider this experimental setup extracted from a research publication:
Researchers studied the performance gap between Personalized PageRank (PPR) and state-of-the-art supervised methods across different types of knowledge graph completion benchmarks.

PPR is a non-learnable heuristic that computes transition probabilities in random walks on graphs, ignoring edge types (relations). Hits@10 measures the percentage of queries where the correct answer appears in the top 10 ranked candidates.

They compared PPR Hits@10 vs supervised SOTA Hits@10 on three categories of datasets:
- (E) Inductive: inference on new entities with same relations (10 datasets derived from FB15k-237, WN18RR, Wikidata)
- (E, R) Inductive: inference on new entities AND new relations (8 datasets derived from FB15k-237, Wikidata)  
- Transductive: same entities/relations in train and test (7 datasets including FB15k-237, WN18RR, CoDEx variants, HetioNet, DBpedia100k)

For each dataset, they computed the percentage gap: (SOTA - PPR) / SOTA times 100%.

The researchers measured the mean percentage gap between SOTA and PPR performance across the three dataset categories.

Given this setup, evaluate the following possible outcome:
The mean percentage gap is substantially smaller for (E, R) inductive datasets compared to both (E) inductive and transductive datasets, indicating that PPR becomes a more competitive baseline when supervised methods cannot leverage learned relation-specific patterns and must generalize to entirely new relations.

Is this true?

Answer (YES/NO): NO